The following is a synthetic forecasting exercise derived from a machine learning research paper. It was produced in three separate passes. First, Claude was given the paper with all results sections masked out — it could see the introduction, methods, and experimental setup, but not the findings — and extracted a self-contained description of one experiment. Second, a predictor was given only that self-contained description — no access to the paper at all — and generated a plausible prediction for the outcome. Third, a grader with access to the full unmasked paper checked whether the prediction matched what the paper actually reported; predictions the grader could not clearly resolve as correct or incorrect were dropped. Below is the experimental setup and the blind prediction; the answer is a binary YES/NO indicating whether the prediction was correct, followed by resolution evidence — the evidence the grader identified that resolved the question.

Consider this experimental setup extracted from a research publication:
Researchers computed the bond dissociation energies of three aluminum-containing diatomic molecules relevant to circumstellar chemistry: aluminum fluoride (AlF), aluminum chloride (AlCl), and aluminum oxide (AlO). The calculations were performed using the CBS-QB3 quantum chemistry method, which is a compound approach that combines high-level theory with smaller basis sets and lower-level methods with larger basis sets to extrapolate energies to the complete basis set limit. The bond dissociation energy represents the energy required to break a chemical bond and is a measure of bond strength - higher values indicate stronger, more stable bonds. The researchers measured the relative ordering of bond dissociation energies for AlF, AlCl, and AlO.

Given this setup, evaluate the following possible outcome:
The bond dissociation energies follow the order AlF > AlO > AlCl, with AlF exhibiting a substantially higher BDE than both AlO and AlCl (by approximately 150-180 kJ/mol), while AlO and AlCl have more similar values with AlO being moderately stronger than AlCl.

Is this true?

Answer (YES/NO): NO